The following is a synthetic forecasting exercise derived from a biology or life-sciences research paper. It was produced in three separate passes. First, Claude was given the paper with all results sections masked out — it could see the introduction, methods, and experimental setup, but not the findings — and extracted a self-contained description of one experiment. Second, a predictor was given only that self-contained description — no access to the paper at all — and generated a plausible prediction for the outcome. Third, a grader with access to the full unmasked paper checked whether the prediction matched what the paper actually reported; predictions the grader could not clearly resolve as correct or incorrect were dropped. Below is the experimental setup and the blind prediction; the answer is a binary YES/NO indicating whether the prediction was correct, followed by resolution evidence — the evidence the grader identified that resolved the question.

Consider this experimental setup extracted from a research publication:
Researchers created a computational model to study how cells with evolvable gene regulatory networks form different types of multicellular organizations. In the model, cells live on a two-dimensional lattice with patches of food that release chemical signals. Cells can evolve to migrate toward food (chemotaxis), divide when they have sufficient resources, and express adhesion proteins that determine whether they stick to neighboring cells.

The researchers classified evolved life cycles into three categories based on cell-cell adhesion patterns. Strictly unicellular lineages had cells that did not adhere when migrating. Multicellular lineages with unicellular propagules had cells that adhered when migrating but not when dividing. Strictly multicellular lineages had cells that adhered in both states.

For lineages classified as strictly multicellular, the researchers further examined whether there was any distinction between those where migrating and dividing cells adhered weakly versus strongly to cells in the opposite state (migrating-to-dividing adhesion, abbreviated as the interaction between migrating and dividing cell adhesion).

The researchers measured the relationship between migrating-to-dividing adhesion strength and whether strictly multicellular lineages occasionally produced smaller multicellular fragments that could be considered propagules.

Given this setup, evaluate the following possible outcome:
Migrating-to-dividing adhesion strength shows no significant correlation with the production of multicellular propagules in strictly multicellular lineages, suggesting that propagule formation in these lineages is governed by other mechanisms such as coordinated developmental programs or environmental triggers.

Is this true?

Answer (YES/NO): NO